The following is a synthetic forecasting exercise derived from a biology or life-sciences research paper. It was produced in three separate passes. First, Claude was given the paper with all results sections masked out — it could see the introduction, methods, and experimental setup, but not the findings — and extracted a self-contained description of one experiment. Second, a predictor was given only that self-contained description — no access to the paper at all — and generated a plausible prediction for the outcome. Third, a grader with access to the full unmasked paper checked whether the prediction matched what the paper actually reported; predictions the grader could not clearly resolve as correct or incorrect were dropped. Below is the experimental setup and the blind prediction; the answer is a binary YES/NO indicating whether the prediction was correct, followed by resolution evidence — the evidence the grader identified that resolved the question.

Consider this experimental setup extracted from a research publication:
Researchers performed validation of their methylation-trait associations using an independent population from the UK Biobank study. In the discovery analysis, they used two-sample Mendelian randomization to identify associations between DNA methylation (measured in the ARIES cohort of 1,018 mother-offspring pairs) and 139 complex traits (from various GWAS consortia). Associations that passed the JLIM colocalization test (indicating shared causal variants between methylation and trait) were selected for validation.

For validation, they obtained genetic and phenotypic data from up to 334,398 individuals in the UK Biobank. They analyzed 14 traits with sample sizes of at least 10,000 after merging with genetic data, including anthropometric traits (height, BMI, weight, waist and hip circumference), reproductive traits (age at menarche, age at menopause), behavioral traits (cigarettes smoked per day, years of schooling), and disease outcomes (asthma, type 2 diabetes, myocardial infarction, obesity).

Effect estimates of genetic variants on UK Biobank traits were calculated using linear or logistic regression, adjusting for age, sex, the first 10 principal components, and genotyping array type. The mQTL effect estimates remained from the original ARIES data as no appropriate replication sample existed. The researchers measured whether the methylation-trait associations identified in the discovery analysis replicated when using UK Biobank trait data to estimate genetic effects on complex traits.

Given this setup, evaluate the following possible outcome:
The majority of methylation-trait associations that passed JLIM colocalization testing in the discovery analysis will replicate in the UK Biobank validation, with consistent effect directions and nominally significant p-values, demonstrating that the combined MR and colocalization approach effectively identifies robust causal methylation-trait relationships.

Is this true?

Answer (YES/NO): YES